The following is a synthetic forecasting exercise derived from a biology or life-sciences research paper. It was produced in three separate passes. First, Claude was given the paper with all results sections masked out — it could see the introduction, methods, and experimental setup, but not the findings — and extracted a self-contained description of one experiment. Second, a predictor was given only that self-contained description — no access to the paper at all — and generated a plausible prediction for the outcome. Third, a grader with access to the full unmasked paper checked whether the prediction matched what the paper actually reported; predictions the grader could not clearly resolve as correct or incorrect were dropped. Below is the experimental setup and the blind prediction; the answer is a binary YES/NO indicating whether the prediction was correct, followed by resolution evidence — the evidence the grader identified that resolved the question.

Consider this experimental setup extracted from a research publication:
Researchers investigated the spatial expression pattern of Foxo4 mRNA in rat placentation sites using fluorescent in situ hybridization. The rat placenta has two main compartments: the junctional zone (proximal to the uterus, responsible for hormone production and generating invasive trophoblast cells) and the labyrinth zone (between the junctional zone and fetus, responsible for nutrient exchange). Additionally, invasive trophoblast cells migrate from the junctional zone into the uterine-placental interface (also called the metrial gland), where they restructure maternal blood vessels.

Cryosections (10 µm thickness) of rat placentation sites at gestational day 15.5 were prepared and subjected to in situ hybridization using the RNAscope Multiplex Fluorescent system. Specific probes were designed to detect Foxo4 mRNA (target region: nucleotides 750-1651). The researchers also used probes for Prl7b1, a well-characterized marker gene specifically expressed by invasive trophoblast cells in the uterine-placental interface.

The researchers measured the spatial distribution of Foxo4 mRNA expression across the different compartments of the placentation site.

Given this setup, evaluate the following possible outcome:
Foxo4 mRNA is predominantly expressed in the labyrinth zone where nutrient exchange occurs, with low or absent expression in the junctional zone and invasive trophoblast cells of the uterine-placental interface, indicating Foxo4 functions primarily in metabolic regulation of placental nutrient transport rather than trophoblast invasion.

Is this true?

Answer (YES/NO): NO